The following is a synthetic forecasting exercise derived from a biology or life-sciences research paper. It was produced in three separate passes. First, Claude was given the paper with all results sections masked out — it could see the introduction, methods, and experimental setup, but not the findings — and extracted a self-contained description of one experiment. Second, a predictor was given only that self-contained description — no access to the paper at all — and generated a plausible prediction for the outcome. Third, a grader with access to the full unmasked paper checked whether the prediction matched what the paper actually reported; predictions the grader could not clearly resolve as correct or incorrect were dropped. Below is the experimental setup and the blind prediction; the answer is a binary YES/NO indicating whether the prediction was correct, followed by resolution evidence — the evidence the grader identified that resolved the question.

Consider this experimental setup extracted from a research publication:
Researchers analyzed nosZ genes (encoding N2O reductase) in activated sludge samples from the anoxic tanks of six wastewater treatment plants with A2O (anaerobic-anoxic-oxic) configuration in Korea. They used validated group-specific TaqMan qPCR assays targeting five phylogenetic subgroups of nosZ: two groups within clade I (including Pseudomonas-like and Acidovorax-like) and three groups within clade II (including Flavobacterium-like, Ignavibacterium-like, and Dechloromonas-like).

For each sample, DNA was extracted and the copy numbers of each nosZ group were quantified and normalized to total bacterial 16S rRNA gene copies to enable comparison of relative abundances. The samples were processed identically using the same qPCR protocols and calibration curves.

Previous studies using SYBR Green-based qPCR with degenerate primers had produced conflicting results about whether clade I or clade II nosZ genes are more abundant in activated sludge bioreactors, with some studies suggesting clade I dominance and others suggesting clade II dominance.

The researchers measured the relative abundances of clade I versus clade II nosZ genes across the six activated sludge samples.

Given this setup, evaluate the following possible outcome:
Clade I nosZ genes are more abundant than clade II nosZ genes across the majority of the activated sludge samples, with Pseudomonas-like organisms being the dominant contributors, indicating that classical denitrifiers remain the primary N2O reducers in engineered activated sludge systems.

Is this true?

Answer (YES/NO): NO